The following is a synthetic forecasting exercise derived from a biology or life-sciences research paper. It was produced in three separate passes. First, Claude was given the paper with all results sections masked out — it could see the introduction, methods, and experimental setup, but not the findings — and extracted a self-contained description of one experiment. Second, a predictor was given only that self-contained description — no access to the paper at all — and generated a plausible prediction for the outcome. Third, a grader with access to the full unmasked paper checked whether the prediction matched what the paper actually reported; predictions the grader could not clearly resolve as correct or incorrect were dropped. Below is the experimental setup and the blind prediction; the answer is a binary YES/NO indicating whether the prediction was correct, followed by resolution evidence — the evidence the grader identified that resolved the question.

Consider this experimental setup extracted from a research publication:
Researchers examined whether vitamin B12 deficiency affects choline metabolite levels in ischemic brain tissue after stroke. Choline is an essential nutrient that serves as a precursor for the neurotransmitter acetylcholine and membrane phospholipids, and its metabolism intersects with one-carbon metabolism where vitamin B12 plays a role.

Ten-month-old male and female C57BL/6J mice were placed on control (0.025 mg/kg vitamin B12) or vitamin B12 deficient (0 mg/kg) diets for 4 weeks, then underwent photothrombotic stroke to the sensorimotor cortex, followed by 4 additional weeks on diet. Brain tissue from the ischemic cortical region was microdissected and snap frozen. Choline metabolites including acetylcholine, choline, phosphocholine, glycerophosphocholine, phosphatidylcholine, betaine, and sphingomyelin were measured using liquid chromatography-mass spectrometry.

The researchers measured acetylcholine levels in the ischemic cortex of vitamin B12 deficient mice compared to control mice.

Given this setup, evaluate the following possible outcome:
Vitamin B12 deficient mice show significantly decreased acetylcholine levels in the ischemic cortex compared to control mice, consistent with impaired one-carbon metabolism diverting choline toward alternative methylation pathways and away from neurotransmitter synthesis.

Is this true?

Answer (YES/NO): NO